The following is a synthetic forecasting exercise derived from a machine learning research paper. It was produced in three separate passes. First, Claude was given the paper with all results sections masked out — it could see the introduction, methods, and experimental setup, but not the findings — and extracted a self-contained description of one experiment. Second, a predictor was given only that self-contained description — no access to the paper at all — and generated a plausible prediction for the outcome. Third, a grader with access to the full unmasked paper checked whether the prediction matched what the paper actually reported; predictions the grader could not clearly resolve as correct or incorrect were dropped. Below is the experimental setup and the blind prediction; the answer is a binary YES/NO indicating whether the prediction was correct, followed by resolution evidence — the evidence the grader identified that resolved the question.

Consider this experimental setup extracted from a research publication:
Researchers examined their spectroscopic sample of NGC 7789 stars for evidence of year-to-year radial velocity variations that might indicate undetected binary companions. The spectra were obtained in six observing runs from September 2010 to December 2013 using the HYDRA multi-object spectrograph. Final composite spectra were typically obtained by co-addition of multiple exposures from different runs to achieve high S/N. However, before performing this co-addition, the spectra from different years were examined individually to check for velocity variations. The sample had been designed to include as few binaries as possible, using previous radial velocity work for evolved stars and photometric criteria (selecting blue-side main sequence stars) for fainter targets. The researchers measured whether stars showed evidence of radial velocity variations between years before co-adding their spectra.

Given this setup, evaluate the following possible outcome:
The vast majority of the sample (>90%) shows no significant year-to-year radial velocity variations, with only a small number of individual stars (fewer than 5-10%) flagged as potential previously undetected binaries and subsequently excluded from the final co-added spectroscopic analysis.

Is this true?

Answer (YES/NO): NO